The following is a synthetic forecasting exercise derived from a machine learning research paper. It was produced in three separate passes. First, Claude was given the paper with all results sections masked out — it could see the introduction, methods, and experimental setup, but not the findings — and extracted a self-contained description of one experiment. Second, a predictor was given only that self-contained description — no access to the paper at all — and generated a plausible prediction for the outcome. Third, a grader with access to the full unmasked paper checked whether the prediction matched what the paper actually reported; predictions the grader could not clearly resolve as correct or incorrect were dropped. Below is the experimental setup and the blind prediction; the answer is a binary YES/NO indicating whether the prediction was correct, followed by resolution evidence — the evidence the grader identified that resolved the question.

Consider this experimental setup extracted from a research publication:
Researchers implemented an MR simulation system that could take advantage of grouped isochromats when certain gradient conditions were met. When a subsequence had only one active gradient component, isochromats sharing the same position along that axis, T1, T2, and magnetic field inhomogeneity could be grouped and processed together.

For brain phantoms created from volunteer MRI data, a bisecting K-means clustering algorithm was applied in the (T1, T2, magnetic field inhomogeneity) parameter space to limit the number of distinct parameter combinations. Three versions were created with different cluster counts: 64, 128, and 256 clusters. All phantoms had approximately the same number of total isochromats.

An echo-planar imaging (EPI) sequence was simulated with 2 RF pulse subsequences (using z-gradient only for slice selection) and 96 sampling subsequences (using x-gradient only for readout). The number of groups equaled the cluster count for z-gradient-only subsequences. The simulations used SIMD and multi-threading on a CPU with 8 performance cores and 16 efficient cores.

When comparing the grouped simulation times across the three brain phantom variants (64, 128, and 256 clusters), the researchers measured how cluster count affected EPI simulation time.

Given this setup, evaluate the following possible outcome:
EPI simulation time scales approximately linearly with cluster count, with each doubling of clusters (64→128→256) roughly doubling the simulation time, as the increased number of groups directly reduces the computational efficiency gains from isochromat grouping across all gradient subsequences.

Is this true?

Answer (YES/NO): NO